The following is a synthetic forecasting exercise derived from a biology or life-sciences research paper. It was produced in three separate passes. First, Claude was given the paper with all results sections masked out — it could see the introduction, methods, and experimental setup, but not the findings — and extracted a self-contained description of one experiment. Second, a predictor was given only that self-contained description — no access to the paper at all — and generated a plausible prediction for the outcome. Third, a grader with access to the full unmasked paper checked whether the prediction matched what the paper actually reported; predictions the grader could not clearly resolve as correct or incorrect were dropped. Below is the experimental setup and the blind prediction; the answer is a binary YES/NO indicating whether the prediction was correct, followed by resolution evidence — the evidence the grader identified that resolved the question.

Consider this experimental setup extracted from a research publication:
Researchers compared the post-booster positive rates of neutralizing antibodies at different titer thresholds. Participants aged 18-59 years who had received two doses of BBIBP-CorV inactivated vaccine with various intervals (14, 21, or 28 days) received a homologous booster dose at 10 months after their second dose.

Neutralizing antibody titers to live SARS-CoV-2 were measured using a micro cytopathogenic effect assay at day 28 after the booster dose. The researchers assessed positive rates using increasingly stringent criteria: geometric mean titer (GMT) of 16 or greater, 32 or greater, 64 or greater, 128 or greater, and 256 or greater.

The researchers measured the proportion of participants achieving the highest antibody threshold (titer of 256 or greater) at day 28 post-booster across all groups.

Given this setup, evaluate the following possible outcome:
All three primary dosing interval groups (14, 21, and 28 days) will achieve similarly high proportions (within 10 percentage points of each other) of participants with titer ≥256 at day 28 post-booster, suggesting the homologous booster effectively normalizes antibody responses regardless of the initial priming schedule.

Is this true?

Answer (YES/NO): YES